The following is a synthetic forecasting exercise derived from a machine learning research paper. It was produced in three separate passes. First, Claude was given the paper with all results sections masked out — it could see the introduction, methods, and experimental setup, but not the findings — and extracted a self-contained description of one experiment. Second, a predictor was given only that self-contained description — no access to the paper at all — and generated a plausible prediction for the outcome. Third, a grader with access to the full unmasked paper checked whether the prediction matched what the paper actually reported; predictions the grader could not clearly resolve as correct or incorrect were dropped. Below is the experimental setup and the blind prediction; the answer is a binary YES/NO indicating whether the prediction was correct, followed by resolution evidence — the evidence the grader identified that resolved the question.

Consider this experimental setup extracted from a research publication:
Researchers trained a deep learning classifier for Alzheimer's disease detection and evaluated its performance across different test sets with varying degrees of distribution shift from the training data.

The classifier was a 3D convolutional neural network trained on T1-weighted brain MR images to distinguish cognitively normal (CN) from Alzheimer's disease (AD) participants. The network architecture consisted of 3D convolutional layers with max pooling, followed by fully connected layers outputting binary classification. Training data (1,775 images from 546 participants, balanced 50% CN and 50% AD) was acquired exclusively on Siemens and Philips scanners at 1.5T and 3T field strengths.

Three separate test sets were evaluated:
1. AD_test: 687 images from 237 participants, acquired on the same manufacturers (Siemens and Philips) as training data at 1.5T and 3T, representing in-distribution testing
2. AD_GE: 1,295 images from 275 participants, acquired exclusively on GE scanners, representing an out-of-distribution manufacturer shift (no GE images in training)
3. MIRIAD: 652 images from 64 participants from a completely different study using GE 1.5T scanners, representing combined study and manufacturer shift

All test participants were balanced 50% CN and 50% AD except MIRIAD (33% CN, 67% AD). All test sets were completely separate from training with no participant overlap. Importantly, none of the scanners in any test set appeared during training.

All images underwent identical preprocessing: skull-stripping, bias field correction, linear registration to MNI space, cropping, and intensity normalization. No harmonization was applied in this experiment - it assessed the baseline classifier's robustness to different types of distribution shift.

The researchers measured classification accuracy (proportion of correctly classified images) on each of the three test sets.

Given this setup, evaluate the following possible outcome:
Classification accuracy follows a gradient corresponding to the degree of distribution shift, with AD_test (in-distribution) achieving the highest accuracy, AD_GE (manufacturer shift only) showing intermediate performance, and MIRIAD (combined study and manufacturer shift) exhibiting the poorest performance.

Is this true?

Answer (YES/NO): NO